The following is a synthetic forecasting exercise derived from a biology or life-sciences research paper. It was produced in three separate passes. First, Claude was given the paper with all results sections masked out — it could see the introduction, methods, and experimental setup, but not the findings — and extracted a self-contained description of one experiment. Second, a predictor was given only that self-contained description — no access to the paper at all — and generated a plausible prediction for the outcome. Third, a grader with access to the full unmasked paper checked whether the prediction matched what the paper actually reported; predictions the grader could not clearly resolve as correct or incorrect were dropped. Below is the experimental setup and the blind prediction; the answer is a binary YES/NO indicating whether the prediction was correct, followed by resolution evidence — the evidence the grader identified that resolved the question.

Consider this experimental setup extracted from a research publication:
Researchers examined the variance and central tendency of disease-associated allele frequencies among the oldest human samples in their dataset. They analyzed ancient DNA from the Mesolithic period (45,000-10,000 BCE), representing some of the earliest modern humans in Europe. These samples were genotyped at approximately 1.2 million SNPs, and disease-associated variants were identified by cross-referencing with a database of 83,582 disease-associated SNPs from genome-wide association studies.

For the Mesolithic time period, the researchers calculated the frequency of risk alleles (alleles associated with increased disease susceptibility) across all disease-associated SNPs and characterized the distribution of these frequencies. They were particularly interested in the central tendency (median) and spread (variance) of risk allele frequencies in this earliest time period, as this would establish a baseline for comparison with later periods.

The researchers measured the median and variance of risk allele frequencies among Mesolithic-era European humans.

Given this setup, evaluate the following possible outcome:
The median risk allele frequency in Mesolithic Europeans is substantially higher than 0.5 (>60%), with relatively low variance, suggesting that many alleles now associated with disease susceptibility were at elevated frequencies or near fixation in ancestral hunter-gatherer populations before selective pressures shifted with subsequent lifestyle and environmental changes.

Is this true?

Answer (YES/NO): NO